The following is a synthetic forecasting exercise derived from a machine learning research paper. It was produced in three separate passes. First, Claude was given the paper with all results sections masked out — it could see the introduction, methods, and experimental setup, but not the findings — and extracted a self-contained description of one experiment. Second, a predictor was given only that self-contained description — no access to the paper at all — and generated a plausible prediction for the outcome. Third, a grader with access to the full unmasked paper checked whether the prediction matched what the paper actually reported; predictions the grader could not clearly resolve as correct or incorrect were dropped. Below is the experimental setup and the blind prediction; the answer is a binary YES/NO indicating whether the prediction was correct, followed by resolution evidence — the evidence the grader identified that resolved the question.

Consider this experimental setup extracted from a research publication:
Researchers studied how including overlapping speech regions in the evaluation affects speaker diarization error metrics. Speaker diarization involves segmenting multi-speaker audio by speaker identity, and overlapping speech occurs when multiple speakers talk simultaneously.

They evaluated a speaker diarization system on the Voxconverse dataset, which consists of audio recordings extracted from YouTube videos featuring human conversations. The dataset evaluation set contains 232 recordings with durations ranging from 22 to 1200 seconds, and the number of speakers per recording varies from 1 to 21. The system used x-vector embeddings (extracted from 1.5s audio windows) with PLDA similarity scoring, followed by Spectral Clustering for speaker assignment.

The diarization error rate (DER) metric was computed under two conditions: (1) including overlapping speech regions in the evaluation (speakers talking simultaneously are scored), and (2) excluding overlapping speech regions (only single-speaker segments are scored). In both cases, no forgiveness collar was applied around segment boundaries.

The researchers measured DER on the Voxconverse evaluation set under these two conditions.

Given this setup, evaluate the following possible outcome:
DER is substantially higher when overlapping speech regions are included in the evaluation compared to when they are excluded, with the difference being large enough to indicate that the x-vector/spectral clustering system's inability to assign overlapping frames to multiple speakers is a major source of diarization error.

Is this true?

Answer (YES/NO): YES